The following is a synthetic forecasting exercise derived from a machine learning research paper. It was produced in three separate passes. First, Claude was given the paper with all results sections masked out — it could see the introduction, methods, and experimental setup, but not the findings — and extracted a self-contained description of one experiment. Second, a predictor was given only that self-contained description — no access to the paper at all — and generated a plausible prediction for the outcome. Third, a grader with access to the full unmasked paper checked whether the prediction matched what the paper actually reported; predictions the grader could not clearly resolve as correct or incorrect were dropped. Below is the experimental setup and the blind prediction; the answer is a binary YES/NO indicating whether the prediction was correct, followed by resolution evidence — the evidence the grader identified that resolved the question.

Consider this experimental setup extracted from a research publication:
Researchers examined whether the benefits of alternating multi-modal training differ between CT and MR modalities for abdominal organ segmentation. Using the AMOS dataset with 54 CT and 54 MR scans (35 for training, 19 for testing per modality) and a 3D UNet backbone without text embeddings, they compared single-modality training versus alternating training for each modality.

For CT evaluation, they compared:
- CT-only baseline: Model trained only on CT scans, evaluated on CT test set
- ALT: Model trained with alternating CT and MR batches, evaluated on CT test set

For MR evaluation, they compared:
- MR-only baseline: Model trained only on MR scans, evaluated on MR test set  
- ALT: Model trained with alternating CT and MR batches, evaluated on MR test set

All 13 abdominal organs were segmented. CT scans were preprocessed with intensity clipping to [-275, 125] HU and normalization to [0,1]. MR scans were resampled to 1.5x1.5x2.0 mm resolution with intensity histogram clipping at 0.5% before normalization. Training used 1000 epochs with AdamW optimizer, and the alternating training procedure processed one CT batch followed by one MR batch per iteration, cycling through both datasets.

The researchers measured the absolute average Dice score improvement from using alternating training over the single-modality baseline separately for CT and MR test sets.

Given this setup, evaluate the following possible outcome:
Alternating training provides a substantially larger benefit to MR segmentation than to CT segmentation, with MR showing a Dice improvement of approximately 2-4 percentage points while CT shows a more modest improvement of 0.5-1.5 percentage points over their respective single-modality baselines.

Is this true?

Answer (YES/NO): YES